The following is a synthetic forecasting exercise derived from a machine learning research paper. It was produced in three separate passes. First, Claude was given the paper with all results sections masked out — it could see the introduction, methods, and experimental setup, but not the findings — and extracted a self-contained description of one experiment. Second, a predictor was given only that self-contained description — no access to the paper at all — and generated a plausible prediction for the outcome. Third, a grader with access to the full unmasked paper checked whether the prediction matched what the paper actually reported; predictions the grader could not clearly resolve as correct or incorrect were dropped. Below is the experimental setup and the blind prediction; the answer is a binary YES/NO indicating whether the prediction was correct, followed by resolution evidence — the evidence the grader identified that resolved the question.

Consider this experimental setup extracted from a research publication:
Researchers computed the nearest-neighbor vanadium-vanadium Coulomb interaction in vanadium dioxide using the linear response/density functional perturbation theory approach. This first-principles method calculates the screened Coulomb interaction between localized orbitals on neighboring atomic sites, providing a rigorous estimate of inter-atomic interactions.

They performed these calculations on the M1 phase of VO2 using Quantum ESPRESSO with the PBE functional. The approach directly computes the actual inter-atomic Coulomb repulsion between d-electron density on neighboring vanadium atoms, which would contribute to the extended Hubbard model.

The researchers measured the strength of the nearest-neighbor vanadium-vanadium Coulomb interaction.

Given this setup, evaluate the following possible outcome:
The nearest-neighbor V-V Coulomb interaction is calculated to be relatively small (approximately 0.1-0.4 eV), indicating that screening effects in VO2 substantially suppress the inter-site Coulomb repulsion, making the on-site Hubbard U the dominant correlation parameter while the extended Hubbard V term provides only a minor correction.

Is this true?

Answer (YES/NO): NO